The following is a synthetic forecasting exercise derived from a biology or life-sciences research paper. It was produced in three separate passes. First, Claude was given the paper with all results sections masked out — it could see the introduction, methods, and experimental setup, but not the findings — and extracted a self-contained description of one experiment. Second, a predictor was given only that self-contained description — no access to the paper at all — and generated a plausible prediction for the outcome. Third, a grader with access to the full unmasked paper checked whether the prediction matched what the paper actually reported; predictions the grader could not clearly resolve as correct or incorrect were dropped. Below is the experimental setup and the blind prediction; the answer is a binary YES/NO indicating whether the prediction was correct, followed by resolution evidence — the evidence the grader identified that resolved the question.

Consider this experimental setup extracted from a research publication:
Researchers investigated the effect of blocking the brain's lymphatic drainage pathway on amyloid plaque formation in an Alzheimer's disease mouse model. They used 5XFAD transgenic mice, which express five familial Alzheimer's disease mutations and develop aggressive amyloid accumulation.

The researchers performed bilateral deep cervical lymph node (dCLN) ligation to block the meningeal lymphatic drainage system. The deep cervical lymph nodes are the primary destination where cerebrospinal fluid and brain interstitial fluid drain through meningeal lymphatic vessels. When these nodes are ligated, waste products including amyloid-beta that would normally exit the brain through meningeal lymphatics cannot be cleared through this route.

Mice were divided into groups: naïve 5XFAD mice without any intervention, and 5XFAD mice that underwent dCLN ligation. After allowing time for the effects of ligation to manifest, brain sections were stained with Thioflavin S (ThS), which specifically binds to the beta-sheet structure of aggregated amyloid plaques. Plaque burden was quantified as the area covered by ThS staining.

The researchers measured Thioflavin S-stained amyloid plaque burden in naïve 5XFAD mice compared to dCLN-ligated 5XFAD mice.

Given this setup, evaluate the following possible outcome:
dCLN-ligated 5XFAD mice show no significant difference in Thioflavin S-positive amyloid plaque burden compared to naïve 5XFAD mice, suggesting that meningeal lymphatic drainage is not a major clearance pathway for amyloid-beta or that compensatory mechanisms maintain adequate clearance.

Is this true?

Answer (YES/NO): NO